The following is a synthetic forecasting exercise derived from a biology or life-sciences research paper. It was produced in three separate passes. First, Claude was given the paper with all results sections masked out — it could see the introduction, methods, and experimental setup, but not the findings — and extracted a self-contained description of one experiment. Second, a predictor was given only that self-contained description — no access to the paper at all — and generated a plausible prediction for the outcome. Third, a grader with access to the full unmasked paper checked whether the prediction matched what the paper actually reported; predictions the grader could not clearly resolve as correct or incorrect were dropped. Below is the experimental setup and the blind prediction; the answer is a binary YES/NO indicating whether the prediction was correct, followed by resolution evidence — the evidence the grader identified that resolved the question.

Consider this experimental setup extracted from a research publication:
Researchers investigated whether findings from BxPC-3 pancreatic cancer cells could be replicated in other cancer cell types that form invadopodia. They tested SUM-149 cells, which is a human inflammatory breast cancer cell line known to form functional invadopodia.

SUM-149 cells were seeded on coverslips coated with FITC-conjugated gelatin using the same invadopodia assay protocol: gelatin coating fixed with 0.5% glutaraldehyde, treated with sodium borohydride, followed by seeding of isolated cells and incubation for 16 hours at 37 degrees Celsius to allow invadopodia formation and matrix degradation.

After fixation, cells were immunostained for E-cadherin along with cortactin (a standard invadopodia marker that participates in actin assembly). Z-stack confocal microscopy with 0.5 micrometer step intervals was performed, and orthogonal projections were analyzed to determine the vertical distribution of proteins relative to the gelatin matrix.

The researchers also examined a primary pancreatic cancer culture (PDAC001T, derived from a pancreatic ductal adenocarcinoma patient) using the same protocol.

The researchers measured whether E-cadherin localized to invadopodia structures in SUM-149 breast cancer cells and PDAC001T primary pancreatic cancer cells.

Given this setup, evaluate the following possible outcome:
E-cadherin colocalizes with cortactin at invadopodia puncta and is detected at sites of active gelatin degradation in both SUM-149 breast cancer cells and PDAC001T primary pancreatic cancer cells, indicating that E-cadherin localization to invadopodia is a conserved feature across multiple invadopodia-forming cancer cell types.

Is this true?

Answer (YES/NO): NO